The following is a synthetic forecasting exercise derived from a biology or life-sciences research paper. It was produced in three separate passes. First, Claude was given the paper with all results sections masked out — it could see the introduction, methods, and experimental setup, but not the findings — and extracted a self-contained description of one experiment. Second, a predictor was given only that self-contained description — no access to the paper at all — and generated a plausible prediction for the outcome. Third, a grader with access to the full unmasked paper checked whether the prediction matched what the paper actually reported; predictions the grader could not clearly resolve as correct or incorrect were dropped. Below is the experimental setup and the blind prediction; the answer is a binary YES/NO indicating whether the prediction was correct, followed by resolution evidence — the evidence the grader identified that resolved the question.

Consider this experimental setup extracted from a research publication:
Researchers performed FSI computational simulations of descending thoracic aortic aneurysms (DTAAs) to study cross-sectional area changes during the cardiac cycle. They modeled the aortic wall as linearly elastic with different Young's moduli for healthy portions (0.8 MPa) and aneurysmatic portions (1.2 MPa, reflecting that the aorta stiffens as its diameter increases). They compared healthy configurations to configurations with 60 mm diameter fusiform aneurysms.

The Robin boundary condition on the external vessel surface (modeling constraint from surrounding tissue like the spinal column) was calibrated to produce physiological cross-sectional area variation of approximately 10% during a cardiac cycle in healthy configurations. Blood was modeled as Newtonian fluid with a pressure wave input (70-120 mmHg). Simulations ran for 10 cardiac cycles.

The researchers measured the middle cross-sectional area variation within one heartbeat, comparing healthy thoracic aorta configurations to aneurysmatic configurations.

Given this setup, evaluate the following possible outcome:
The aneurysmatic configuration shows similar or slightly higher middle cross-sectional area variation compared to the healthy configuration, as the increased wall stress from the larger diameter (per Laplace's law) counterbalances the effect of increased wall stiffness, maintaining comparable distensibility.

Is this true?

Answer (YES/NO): NO